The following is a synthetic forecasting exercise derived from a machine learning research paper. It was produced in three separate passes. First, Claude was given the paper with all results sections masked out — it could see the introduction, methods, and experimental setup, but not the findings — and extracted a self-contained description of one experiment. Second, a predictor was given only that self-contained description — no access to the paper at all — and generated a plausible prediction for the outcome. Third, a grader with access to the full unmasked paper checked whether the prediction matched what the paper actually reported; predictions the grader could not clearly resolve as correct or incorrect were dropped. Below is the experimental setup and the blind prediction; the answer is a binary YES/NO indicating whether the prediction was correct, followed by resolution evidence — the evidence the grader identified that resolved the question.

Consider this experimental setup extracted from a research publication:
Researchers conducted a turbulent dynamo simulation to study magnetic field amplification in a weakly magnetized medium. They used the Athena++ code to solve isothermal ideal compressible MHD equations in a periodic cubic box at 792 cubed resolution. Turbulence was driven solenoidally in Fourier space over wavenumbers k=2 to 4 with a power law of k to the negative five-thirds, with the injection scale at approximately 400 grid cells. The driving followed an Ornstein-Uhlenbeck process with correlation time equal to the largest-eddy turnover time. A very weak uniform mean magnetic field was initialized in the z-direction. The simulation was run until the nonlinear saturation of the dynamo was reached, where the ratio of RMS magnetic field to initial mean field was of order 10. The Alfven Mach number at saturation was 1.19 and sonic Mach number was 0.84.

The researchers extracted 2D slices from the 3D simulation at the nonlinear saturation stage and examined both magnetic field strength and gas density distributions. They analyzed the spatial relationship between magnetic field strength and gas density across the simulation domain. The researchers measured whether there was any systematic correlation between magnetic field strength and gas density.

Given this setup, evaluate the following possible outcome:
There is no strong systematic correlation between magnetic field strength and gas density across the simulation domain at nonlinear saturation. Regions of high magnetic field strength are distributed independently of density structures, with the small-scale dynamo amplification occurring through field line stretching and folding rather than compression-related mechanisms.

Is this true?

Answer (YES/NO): NO